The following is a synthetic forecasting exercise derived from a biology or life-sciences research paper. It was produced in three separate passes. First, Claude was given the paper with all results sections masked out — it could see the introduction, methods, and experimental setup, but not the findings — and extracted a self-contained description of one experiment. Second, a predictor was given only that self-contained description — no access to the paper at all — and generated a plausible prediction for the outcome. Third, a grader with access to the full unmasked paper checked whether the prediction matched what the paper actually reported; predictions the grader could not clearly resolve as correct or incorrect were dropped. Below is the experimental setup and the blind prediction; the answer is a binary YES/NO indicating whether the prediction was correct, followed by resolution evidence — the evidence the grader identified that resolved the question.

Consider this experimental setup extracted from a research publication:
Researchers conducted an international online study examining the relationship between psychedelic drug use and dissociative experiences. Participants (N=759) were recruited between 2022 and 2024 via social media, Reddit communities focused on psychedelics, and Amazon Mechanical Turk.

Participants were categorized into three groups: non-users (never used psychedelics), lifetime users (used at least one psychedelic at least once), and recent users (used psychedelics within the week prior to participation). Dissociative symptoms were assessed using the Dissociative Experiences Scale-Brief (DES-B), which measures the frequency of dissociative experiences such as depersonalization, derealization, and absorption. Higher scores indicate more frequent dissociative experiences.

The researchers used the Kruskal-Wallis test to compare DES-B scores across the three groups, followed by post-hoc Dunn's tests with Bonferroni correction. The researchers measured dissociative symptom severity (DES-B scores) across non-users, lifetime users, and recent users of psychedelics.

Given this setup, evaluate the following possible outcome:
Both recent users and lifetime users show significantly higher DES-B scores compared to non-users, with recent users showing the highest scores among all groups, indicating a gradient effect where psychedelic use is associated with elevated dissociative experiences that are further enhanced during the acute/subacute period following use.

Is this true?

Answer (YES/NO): NO